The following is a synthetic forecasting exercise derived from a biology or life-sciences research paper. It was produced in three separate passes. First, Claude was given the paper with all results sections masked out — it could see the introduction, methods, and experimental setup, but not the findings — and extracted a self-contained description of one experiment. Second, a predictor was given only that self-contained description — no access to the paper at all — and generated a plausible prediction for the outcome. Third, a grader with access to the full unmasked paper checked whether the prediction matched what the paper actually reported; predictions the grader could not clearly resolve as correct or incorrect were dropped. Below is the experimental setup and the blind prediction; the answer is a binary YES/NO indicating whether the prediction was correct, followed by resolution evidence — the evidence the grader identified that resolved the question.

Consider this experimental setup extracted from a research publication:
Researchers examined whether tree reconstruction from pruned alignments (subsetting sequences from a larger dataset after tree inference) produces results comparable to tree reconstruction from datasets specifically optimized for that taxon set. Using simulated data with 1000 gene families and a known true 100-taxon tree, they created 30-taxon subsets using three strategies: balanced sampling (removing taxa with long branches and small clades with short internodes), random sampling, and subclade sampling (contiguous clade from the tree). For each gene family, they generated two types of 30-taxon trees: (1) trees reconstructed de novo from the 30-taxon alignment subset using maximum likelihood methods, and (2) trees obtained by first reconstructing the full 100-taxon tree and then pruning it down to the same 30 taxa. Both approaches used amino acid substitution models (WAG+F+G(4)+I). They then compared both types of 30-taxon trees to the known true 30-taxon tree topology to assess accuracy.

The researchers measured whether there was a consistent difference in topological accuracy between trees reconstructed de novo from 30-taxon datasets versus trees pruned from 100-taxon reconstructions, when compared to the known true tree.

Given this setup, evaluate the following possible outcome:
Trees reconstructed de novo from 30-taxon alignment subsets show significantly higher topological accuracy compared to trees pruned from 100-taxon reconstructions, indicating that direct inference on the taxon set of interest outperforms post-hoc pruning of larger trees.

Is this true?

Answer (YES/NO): NO